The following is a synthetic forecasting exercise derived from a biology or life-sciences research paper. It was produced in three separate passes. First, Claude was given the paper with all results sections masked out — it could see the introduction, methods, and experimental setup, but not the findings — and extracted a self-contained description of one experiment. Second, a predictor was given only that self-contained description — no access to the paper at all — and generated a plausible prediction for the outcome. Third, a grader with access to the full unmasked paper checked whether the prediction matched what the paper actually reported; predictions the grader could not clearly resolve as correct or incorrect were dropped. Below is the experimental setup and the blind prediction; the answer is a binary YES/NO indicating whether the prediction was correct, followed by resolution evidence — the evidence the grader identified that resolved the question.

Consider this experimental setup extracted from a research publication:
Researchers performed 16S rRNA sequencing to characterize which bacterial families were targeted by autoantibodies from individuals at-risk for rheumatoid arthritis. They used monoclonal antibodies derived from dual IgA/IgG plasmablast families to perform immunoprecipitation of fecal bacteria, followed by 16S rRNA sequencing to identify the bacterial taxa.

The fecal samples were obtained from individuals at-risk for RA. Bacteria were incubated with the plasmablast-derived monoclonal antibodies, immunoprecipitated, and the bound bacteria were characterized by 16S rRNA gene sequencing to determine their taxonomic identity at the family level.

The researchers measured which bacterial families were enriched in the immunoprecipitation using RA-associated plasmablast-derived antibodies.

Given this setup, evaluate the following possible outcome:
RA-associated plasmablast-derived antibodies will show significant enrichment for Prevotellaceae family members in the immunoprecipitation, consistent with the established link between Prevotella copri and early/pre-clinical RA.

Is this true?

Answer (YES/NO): NO